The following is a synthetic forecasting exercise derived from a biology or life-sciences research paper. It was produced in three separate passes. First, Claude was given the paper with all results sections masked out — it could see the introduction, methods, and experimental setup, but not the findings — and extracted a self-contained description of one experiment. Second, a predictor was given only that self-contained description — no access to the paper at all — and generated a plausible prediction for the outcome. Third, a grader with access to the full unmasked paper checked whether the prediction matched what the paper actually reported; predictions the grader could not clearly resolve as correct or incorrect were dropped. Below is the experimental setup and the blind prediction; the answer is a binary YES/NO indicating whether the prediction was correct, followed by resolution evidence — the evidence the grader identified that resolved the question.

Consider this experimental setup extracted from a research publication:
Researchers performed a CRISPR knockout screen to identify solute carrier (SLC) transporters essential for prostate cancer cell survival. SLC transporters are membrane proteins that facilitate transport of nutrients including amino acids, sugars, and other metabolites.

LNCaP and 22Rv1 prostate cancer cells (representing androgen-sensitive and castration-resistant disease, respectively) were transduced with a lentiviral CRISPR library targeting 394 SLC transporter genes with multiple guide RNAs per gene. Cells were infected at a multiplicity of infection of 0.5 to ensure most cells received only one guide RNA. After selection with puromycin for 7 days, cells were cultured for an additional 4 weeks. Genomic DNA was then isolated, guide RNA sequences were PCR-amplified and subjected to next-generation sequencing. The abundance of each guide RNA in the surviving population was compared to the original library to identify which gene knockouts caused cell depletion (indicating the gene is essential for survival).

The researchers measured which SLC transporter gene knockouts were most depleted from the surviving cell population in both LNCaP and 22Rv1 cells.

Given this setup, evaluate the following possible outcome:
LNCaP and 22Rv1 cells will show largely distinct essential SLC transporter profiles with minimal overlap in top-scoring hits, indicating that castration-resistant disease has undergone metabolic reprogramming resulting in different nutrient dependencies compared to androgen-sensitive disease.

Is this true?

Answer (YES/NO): NO